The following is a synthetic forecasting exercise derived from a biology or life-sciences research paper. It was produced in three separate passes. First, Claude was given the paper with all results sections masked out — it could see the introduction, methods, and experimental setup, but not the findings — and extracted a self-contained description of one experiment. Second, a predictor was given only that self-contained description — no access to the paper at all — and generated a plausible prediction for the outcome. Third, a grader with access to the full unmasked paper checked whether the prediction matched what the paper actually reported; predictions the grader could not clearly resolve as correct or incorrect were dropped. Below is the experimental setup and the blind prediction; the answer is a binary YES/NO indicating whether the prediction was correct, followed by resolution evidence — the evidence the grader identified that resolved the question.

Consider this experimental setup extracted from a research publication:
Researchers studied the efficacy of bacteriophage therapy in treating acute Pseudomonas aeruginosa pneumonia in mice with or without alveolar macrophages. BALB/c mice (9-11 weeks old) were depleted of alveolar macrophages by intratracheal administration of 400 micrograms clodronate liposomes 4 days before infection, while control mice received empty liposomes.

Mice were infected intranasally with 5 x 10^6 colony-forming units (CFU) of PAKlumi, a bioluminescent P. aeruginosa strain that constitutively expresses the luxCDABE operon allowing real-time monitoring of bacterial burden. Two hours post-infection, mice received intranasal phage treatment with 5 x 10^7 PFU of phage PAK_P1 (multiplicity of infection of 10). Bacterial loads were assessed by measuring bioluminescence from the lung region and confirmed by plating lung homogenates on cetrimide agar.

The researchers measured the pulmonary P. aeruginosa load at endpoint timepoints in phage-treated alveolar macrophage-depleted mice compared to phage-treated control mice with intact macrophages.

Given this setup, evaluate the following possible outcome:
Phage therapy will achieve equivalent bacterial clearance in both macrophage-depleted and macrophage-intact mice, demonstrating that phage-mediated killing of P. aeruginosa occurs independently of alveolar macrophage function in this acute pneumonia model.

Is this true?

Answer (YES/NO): NO